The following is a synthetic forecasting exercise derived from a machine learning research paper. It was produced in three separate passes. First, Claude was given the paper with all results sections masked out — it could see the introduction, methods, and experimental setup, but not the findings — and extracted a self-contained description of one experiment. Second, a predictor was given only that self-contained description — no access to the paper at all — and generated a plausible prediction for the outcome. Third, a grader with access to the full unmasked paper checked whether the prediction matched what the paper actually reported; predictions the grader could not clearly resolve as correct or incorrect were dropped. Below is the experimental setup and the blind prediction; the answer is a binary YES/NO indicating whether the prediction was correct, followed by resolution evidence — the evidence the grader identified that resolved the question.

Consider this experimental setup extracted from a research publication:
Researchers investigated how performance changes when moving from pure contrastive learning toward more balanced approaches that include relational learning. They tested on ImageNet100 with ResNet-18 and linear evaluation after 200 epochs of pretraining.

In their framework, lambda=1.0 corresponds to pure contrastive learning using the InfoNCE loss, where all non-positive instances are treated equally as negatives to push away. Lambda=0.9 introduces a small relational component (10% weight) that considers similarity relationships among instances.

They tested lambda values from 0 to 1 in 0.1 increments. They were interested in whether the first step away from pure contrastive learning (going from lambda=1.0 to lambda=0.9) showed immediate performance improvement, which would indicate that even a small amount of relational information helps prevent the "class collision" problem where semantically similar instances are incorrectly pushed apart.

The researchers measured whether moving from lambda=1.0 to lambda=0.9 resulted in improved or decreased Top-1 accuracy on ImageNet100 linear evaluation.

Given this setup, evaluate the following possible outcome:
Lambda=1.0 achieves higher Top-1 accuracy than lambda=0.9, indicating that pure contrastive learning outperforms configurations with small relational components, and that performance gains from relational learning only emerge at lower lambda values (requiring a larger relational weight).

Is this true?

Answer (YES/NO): NO